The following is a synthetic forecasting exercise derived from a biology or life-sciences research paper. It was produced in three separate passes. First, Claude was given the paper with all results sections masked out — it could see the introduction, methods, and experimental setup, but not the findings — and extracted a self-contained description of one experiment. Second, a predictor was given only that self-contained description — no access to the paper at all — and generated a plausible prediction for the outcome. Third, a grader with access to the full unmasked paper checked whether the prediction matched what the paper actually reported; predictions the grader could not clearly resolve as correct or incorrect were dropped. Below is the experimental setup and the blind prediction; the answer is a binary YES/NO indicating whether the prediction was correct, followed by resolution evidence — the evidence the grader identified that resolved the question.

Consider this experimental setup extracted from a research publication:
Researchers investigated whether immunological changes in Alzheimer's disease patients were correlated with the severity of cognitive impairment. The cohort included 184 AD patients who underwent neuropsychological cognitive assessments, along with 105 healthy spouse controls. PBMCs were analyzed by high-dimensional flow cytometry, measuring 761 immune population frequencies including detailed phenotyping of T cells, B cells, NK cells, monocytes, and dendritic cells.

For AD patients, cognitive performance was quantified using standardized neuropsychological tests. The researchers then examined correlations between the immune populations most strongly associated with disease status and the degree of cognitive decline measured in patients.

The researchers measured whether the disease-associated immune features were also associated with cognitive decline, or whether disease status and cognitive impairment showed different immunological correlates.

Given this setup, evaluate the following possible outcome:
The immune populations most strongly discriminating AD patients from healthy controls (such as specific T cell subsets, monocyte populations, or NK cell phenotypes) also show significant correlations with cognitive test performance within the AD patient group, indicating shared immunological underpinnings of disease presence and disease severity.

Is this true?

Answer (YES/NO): YES